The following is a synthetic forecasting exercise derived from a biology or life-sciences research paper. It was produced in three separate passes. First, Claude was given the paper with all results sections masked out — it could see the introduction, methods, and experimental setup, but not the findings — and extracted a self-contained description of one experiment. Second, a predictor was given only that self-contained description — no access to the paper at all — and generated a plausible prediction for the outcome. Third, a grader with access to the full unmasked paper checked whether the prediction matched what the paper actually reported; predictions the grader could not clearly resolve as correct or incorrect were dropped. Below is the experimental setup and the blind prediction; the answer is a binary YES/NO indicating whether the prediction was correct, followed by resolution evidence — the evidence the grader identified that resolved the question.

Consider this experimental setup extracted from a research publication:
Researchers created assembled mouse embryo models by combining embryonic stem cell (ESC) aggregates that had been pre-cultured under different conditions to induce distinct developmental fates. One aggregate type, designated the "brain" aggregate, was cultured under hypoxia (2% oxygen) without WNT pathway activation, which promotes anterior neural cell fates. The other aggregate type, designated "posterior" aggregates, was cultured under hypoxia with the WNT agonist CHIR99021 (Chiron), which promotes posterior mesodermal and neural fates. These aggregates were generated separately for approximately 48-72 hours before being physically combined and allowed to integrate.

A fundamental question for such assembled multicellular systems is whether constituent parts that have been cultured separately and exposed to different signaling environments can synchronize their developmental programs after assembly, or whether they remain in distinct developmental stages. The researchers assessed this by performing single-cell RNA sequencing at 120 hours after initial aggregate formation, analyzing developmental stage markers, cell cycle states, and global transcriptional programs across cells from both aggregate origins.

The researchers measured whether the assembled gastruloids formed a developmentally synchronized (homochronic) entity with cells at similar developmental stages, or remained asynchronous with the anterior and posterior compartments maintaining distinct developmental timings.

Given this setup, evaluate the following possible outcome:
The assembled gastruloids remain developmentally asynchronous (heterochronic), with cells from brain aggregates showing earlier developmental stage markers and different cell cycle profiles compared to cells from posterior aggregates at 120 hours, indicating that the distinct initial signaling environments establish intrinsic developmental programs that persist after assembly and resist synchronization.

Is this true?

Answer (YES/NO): NO